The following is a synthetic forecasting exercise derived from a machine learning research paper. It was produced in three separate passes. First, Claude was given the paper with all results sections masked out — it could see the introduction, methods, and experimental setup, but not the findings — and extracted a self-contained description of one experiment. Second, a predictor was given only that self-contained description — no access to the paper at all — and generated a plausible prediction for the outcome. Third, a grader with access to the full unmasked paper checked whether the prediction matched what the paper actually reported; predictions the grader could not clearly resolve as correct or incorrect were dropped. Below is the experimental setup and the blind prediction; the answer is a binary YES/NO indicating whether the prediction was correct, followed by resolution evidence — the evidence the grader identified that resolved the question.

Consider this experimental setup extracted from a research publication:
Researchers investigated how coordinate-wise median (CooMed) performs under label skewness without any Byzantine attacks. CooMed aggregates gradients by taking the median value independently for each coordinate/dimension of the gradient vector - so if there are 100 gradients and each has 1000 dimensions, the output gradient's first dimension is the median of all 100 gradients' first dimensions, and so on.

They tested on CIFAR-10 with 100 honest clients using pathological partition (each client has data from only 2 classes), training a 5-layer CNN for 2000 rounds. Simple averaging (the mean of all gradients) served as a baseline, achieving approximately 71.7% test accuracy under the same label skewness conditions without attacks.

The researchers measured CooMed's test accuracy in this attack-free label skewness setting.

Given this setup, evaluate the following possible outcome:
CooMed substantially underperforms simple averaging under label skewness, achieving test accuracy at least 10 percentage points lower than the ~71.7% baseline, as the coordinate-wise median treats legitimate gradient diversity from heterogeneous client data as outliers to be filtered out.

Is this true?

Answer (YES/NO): YES